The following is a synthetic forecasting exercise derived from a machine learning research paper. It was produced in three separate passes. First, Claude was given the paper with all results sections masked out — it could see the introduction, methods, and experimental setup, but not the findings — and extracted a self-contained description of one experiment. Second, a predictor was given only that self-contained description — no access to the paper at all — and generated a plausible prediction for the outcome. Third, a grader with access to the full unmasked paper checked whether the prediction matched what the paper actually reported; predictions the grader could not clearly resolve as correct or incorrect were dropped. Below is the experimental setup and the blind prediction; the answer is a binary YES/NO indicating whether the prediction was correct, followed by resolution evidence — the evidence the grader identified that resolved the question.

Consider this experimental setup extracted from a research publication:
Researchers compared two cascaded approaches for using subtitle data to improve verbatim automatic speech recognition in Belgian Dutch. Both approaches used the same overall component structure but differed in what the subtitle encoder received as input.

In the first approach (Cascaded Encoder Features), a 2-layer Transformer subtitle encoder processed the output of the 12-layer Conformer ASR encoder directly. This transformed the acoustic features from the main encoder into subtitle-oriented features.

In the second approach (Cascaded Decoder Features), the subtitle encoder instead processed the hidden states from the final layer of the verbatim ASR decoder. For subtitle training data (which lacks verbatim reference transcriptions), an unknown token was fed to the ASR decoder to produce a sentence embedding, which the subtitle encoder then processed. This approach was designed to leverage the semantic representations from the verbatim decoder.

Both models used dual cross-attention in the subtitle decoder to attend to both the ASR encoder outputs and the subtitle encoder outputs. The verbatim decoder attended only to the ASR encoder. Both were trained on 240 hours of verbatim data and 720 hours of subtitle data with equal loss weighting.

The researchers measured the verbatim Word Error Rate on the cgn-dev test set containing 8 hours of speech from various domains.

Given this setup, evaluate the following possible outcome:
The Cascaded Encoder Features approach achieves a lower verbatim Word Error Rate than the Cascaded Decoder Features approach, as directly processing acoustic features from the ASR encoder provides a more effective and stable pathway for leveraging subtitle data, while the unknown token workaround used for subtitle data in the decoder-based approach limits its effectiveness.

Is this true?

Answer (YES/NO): YES